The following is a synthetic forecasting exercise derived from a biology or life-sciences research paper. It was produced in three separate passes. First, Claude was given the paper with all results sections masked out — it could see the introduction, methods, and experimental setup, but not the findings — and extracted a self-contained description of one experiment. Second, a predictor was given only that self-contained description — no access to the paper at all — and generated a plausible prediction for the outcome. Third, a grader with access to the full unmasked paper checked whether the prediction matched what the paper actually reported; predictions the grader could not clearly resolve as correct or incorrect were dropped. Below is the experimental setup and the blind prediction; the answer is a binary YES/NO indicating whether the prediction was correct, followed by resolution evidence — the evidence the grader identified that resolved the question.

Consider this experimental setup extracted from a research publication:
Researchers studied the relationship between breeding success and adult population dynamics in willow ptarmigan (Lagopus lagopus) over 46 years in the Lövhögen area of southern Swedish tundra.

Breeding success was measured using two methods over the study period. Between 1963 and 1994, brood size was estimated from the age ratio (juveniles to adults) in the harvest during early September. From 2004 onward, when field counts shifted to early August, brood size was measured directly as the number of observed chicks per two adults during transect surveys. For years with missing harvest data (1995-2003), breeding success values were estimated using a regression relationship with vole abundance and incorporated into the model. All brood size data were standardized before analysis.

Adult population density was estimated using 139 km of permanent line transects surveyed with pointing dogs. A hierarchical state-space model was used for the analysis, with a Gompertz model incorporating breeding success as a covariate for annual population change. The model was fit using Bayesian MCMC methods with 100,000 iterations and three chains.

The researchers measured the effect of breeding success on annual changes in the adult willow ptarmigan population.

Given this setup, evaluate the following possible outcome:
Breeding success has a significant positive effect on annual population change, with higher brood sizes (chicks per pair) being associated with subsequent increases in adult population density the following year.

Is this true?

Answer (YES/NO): YES